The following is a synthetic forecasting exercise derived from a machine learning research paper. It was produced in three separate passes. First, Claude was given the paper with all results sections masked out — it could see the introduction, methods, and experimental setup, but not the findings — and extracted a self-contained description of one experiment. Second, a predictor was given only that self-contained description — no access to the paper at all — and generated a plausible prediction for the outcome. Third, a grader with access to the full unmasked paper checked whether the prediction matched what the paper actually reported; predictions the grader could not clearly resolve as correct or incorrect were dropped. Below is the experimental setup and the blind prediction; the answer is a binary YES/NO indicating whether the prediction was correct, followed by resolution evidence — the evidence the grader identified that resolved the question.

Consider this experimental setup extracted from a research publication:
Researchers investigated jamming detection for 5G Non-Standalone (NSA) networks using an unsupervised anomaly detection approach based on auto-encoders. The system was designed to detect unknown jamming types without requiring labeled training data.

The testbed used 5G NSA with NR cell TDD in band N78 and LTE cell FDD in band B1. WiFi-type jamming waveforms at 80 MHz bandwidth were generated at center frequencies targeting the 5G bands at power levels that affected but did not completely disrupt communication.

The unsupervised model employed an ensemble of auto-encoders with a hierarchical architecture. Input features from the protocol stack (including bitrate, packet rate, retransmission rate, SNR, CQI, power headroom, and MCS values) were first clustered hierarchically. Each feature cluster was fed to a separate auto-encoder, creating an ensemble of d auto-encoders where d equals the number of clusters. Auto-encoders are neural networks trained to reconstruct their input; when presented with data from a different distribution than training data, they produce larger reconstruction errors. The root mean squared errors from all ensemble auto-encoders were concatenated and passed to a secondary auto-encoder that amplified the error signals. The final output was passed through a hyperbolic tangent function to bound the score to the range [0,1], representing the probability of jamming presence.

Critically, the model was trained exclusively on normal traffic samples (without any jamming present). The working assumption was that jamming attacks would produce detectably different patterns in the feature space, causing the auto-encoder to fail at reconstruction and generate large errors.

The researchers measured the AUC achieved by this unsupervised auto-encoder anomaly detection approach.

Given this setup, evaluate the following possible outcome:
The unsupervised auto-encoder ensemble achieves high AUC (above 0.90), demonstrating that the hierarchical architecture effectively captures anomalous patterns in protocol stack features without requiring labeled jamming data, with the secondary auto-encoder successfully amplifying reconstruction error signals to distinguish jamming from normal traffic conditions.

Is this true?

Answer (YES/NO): YES